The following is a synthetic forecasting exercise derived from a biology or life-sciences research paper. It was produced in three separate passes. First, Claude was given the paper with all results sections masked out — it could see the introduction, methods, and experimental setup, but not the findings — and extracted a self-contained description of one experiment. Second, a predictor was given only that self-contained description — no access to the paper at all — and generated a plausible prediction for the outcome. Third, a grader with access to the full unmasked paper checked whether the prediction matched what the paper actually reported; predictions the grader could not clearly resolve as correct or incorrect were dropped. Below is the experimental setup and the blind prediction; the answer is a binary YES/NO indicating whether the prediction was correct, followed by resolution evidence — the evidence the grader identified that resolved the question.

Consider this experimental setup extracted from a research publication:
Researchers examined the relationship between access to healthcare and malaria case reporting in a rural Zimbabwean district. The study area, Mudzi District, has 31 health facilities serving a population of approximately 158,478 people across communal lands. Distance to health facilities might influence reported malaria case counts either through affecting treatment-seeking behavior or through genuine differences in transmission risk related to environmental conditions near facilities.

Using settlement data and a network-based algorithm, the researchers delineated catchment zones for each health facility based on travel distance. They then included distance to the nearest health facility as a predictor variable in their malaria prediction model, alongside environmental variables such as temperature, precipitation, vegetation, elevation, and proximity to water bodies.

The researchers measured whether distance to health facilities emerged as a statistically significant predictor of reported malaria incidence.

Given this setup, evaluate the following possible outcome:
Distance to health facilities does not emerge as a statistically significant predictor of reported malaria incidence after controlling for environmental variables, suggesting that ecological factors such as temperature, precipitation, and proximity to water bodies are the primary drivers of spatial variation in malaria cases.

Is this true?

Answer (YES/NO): NO